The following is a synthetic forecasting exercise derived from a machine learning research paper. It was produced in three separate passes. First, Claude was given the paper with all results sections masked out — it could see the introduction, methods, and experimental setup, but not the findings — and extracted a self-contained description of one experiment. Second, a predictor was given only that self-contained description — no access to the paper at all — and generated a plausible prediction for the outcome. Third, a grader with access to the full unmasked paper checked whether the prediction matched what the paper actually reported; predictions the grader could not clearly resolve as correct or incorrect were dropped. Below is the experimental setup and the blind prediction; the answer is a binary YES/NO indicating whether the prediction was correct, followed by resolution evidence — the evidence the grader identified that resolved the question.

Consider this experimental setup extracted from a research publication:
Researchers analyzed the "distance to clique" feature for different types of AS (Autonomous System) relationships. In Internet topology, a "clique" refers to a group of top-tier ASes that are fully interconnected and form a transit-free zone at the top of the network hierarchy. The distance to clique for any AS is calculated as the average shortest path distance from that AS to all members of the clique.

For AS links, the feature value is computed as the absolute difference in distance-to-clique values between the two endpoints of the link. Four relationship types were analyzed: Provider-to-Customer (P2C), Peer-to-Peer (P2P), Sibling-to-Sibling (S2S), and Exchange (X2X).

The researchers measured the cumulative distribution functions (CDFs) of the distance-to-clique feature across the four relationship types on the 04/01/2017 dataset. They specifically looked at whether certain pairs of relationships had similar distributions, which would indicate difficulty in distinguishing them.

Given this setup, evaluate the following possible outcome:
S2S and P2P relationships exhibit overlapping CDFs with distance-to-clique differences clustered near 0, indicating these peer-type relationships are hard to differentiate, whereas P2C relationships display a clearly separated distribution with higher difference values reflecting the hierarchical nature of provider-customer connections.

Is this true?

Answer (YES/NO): NO